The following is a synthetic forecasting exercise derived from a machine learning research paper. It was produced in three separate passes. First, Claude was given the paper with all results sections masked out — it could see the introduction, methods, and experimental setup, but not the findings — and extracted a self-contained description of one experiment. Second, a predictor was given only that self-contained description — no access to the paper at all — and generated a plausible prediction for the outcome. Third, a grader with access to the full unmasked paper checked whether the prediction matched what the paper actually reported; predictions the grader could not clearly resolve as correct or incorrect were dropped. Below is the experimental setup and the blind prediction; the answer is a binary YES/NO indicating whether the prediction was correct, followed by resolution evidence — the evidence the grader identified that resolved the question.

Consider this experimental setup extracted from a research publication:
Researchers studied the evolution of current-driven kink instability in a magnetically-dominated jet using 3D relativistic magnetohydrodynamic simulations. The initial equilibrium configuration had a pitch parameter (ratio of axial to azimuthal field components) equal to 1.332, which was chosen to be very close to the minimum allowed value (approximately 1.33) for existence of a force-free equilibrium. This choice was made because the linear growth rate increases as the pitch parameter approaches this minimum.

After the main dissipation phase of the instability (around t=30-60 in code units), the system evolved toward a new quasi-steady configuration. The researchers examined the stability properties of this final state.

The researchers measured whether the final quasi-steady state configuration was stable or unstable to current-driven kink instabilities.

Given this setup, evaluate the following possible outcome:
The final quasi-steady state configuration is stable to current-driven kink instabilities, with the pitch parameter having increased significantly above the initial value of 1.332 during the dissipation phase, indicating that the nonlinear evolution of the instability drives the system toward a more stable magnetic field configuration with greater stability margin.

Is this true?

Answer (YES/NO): YES